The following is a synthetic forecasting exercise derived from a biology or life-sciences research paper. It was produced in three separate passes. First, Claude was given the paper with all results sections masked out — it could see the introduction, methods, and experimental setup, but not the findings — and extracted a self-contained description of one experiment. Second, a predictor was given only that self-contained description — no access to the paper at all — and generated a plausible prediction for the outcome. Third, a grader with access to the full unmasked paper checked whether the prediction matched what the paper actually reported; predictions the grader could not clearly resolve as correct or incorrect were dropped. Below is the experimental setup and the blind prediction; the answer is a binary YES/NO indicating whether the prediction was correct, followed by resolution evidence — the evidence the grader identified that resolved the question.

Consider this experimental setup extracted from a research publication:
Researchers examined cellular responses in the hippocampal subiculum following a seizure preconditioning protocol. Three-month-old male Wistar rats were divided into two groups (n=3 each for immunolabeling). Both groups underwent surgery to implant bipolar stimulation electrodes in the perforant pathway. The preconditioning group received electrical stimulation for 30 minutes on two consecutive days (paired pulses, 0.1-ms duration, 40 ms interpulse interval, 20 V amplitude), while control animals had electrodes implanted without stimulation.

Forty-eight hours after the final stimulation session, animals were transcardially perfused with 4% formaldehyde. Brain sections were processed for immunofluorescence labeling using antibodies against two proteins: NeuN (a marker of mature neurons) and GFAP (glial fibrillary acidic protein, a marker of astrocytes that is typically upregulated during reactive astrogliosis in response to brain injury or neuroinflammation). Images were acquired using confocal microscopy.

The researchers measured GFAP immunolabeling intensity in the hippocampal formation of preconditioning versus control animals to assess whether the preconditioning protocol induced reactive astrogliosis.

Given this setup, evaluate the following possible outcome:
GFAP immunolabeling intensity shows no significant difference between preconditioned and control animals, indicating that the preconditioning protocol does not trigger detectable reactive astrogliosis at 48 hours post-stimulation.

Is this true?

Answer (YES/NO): NO